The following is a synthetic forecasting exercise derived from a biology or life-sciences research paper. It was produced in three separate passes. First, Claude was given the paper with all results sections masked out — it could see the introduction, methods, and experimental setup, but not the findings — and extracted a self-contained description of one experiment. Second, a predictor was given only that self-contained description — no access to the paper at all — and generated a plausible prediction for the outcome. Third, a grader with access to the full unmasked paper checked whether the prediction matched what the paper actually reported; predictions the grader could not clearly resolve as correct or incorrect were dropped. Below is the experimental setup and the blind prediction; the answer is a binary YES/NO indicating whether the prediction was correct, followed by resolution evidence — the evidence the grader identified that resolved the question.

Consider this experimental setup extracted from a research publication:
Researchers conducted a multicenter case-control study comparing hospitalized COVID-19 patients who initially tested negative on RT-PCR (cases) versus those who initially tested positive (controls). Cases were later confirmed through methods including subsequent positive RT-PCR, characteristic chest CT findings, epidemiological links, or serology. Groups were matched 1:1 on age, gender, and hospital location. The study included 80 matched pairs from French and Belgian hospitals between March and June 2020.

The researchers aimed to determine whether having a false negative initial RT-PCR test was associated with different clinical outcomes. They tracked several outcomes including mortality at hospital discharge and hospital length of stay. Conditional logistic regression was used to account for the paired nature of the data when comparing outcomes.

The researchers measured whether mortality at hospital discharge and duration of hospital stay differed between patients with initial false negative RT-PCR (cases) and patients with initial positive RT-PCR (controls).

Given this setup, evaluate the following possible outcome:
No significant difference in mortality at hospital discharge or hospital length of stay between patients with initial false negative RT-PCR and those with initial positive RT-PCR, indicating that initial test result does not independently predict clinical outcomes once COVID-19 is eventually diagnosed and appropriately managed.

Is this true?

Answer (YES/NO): YES